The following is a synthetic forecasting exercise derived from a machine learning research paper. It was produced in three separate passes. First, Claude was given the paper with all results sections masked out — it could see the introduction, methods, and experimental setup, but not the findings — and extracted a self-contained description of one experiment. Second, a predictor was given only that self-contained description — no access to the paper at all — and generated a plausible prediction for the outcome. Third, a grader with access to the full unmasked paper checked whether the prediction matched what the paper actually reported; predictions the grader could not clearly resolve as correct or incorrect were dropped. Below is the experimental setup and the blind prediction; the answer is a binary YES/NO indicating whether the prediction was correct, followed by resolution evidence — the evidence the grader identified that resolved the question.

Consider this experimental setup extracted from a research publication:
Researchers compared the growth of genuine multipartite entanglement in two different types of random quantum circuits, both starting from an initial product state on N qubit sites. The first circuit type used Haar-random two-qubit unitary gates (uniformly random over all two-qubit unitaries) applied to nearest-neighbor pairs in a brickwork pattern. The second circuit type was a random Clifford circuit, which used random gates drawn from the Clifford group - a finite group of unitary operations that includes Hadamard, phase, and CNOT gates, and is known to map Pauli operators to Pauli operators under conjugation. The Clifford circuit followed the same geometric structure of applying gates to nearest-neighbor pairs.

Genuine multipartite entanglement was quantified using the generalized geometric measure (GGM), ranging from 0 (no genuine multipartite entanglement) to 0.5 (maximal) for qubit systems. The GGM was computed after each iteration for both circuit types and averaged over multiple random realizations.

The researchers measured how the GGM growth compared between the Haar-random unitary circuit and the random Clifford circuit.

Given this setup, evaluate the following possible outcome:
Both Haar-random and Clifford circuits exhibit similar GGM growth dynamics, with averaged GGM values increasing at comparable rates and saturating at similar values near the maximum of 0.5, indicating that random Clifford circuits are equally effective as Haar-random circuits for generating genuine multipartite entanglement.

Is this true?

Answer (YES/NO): NO